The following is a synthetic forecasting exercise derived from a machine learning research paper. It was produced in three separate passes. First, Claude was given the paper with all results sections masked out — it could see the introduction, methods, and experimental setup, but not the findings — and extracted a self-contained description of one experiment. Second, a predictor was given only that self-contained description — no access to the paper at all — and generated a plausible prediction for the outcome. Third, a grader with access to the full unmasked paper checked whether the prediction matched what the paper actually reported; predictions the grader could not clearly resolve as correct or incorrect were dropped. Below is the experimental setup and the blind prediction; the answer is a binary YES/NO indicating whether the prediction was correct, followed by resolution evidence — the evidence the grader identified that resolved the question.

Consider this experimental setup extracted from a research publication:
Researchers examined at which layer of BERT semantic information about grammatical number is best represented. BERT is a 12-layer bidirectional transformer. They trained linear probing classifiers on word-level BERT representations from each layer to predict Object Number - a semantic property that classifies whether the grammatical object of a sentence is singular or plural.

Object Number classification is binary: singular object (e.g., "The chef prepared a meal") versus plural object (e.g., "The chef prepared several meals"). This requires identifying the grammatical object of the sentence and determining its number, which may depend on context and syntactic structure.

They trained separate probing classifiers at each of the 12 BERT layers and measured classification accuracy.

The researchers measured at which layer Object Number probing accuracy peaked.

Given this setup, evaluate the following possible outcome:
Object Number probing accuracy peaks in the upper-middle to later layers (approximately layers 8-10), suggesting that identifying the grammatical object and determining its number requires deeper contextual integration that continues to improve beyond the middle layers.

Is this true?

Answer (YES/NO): NO